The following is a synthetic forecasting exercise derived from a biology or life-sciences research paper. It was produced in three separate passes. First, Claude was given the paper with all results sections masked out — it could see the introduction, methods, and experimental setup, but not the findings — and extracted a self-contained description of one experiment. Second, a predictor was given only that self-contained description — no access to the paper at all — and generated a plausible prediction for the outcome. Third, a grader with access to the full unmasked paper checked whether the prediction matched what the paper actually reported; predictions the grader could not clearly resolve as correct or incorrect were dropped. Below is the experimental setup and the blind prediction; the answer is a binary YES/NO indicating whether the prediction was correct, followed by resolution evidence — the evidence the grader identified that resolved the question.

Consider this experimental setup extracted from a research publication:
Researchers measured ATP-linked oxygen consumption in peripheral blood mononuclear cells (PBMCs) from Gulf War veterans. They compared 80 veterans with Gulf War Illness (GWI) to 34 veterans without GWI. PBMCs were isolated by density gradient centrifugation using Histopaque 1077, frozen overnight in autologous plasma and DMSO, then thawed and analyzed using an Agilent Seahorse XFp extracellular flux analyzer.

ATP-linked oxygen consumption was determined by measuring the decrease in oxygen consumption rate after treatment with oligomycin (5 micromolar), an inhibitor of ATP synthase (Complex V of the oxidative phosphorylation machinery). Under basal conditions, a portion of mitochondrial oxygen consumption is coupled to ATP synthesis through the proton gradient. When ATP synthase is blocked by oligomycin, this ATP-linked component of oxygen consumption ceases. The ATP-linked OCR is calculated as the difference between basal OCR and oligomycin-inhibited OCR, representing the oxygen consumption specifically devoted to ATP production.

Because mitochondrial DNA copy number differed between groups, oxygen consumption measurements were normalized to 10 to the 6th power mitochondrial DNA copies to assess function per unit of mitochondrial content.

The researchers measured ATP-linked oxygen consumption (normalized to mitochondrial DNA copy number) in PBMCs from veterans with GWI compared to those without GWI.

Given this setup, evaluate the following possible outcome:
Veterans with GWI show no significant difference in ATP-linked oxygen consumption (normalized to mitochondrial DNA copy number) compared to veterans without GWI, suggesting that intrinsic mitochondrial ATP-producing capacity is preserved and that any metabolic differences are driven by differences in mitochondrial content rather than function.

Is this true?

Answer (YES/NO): NO